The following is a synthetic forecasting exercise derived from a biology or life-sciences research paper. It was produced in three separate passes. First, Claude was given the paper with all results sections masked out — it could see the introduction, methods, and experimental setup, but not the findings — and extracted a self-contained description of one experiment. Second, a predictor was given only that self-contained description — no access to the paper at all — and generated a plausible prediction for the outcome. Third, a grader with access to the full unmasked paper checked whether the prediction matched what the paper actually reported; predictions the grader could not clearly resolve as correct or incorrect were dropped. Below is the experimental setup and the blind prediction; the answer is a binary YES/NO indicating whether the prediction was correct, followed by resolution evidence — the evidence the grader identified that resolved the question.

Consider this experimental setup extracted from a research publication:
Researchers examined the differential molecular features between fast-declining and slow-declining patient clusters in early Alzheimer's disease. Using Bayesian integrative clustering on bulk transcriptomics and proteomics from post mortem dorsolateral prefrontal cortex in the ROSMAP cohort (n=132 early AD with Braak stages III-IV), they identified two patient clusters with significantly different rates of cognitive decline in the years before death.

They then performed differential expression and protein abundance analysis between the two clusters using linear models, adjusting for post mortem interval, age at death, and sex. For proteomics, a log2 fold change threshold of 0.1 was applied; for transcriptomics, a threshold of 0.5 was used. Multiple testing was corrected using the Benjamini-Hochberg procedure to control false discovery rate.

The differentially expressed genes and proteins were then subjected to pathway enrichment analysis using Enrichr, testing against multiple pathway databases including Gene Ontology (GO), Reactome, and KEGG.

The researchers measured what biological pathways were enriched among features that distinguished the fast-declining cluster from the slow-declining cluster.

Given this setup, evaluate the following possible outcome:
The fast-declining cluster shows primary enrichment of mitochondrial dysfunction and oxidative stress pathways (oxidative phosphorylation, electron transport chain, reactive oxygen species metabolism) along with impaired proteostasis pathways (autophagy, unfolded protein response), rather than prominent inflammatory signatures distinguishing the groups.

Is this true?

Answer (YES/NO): NO